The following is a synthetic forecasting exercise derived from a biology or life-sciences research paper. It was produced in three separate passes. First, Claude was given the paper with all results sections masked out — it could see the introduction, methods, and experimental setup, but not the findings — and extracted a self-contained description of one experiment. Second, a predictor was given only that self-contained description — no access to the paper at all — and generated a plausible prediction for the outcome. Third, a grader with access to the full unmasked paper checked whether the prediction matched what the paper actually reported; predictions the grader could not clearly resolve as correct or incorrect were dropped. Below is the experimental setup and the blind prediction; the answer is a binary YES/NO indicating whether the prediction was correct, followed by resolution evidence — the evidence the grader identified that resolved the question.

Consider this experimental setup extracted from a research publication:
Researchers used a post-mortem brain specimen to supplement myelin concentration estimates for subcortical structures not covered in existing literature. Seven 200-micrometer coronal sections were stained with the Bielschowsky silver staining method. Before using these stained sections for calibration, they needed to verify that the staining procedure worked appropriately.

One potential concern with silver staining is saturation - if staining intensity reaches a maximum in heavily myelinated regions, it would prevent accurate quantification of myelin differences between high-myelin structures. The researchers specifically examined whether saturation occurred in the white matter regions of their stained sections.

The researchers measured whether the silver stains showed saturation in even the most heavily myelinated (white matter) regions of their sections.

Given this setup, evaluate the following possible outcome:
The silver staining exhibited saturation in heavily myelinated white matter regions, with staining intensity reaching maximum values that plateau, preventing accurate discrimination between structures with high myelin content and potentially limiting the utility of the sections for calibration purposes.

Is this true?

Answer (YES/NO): NO